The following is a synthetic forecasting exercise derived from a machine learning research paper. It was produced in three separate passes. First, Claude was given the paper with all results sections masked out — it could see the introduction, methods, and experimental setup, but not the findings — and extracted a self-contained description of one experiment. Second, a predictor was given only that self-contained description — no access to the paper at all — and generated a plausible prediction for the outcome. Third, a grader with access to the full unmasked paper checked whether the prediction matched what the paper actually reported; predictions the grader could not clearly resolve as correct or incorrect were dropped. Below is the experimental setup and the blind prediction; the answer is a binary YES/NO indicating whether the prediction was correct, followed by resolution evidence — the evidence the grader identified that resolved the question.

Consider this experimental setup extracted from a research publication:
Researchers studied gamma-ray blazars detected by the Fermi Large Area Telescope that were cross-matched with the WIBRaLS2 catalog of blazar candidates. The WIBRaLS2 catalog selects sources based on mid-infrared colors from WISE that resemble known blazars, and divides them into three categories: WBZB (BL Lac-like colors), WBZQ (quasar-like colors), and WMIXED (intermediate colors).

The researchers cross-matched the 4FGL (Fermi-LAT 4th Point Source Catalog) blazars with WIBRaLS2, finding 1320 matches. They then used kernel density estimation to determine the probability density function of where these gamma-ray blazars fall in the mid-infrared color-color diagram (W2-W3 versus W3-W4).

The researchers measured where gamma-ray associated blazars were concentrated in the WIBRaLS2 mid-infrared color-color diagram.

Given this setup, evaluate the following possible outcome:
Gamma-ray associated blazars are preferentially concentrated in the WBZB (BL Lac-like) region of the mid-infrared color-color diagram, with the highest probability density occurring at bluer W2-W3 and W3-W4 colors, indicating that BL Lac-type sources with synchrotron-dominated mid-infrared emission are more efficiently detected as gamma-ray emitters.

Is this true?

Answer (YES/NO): YES